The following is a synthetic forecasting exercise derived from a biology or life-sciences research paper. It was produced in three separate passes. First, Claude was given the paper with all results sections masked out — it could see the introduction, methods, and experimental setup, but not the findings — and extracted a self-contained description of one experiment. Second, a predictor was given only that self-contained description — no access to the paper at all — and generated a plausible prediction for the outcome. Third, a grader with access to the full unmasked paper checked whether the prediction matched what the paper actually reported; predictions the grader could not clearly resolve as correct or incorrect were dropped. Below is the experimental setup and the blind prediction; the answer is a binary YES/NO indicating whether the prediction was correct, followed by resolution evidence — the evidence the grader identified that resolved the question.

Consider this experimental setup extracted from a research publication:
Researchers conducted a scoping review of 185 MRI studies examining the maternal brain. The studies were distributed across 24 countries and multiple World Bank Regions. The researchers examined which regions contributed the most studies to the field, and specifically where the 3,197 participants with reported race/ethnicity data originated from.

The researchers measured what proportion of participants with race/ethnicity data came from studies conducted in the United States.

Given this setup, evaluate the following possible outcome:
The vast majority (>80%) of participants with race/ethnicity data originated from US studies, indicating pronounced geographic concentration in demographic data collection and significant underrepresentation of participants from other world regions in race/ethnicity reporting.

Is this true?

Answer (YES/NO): NO